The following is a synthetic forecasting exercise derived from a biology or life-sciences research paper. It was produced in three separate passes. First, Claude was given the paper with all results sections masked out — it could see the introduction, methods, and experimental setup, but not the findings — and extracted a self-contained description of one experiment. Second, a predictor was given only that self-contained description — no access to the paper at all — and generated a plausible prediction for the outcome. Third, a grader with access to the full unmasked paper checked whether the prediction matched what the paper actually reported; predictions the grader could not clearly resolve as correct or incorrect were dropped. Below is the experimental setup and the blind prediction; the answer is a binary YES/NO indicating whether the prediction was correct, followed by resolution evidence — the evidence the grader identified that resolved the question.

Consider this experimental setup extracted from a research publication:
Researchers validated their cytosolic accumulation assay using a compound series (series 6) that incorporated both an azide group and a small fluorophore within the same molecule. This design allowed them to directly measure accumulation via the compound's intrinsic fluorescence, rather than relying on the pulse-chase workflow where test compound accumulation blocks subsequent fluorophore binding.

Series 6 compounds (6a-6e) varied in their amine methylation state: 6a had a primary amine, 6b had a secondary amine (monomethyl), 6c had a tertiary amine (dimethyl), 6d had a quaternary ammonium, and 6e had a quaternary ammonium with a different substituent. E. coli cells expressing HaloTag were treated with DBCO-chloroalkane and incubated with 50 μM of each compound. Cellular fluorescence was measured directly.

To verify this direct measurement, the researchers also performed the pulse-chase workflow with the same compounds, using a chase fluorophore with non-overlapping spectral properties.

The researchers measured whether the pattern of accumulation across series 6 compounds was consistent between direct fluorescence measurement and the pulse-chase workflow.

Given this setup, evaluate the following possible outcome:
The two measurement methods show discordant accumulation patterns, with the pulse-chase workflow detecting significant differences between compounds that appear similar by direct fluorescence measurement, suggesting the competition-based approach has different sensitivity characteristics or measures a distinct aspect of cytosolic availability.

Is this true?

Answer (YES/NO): NO